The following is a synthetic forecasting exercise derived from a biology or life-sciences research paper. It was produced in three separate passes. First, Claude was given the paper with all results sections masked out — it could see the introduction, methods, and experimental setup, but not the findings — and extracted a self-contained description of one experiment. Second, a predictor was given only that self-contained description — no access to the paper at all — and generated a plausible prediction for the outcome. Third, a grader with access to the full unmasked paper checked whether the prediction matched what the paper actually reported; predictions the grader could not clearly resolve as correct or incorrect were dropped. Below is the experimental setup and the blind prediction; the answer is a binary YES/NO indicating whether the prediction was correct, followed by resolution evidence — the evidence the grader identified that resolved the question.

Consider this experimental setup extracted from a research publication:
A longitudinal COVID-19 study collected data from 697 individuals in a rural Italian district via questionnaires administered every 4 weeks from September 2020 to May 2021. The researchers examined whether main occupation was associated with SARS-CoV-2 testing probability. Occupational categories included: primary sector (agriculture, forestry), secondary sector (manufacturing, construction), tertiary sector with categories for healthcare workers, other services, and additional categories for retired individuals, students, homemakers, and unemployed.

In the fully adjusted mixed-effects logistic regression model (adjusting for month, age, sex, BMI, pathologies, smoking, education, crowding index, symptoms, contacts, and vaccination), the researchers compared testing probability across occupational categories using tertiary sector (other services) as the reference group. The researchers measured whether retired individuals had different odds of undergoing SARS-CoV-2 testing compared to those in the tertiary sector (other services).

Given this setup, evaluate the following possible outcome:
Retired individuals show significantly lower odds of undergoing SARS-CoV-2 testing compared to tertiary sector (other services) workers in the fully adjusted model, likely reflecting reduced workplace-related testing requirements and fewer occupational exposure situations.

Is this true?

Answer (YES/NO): YES